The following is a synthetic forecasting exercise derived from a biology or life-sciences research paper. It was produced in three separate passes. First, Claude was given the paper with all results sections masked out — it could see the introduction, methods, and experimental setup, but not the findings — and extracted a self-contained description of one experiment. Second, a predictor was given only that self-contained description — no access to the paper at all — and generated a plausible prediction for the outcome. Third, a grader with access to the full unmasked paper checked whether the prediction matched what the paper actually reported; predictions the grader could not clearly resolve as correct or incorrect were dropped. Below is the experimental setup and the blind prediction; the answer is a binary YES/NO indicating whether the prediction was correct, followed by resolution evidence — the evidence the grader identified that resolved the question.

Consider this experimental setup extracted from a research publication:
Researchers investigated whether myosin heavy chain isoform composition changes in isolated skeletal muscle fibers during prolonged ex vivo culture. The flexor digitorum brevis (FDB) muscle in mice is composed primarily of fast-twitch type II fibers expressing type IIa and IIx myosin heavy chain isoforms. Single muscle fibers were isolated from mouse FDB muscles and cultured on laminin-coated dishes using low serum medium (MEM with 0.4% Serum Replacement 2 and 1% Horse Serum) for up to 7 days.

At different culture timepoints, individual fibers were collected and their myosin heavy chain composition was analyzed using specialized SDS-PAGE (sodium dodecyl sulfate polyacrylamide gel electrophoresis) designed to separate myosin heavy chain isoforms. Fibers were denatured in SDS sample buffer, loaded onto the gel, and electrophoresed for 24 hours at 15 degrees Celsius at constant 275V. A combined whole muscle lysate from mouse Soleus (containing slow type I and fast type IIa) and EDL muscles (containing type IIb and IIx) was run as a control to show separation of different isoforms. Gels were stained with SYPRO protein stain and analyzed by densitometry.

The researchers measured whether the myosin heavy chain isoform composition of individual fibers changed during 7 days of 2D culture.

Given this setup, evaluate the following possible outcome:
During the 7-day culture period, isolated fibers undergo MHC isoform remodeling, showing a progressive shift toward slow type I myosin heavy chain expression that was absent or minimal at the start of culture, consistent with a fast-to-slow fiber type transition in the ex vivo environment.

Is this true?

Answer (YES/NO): NO